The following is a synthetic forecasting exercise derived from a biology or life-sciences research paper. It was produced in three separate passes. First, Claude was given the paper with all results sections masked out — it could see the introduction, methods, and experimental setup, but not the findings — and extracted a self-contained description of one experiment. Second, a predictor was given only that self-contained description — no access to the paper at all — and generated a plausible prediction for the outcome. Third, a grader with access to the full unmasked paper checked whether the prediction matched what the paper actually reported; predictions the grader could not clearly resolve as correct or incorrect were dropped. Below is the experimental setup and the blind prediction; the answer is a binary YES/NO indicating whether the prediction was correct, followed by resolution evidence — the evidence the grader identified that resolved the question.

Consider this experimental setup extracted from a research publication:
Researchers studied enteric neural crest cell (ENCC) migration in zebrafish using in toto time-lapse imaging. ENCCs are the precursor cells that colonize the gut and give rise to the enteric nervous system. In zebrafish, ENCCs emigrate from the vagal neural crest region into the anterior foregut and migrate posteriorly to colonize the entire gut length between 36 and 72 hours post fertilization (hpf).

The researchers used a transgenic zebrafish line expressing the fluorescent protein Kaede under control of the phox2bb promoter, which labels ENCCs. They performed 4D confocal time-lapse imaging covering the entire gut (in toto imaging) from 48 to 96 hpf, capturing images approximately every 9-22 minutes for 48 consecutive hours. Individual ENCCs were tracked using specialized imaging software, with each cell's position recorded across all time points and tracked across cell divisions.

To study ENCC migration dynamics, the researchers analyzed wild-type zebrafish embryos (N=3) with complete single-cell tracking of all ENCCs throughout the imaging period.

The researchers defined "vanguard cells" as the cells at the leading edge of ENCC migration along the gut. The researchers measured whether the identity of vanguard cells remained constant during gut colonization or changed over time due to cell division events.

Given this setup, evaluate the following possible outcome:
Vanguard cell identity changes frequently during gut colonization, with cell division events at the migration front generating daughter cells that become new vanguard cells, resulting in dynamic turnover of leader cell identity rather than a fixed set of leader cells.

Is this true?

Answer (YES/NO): YES